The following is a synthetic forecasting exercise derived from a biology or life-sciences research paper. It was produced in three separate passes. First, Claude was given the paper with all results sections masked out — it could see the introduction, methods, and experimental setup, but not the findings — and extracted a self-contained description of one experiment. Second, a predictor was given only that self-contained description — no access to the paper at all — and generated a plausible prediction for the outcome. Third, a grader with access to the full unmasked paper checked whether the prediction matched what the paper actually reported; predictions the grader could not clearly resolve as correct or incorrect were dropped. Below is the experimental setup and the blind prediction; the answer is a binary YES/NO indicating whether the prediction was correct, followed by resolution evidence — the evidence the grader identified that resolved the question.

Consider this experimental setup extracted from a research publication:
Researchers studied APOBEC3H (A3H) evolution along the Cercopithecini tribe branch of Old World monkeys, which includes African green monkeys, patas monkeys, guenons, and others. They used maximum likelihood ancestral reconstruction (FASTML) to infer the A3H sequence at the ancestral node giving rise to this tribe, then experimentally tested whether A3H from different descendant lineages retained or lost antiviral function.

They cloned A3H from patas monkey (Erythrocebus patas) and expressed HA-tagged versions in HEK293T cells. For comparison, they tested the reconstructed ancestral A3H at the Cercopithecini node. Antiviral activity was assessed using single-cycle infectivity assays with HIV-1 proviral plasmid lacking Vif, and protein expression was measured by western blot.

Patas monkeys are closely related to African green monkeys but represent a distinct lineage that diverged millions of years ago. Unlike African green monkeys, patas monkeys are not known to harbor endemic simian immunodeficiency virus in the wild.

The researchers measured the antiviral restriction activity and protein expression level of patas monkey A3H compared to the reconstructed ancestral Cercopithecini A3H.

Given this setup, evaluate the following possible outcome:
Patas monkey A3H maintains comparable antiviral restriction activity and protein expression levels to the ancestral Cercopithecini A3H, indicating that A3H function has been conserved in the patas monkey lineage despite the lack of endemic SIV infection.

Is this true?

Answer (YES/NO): NO